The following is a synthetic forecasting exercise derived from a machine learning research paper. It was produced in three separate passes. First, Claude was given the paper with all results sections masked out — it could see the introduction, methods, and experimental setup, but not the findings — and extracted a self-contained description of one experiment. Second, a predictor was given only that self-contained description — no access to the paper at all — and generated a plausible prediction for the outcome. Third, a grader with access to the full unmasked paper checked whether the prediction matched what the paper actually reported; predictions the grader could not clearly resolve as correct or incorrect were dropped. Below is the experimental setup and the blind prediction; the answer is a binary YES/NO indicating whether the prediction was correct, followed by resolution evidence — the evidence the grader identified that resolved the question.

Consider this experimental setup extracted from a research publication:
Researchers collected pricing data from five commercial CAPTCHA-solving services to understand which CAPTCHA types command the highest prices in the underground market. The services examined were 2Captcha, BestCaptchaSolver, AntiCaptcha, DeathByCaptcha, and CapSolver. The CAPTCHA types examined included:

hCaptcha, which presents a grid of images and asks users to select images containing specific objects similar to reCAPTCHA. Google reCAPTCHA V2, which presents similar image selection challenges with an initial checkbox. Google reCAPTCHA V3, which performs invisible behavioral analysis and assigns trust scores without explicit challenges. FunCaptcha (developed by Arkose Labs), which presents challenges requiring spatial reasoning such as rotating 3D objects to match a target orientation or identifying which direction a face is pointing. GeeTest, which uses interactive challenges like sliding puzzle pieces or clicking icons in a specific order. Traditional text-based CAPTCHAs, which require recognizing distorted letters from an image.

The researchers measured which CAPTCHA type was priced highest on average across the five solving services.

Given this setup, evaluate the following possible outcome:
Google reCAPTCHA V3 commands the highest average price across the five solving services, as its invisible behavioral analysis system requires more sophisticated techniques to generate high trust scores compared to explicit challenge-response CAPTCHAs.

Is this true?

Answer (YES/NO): NO